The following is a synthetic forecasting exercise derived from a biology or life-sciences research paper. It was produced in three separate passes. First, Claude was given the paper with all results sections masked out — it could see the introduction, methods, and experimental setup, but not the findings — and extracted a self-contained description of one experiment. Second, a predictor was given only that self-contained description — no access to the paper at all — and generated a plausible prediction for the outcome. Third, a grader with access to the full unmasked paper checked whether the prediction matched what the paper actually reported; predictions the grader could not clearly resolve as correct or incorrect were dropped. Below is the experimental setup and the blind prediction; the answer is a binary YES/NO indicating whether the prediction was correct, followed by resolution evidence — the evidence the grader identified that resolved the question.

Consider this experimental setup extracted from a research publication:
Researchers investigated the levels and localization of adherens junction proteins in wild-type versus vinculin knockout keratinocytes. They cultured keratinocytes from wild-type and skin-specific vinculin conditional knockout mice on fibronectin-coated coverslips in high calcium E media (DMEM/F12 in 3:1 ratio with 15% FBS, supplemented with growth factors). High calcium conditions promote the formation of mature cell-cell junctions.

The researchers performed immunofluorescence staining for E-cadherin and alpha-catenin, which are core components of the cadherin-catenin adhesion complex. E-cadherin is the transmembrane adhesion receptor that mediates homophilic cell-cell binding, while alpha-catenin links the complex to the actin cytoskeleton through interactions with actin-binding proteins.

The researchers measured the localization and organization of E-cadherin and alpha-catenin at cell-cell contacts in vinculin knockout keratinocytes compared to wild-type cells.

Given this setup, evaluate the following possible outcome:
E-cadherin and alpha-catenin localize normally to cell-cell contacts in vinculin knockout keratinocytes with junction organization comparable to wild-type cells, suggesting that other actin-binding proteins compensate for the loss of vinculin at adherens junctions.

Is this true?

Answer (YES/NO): NO